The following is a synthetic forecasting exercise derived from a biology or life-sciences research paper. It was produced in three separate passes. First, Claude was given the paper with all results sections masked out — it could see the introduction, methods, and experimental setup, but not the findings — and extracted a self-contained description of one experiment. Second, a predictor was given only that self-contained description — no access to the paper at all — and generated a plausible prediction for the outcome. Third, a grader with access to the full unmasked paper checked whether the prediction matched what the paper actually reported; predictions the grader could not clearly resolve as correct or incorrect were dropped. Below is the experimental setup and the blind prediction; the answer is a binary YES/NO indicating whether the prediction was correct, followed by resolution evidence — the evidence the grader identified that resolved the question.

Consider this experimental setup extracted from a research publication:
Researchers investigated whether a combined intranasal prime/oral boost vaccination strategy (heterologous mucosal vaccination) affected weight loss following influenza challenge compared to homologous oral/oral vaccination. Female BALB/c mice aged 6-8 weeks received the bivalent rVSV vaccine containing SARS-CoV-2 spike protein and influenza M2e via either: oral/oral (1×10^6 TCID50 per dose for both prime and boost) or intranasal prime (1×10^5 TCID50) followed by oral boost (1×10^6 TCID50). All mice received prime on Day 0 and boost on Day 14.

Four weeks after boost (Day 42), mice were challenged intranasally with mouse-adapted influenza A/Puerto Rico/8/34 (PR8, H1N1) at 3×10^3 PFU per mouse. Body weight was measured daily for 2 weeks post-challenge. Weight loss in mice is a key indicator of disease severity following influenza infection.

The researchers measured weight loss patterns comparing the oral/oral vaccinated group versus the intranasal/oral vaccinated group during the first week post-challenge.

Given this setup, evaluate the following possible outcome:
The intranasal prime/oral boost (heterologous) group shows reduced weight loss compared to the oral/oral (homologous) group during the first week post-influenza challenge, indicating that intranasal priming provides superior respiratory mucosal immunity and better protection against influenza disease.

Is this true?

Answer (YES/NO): NO